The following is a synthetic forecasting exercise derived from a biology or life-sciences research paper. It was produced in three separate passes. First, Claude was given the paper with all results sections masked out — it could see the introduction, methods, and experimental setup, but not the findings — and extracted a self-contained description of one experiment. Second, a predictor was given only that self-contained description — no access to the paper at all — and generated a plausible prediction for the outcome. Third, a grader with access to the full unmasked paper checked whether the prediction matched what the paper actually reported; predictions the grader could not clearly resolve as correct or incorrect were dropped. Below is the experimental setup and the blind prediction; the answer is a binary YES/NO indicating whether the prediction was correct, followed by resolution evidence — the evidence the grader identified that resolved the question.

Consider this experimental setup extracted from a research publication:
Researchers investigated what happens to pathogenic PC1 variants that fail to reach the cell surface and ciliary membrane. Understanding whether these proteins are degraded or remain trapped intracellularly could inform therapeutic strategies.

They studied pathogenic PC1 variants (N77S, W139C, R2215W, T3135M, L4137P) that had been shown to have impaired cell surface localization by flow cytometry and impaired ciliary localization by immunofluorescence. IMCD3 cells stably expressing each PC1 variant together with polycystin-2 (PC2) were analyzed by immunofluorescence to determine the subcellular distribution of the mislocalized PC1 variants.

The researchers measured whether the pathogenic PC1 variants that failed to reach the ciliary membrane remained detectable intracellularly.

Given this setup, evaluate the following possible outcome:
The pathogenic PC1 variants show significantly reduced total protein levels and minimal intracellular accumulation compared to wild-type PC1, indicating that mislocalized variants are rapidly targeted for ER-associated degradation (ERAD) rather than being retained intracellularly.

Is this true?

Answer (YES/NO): NO